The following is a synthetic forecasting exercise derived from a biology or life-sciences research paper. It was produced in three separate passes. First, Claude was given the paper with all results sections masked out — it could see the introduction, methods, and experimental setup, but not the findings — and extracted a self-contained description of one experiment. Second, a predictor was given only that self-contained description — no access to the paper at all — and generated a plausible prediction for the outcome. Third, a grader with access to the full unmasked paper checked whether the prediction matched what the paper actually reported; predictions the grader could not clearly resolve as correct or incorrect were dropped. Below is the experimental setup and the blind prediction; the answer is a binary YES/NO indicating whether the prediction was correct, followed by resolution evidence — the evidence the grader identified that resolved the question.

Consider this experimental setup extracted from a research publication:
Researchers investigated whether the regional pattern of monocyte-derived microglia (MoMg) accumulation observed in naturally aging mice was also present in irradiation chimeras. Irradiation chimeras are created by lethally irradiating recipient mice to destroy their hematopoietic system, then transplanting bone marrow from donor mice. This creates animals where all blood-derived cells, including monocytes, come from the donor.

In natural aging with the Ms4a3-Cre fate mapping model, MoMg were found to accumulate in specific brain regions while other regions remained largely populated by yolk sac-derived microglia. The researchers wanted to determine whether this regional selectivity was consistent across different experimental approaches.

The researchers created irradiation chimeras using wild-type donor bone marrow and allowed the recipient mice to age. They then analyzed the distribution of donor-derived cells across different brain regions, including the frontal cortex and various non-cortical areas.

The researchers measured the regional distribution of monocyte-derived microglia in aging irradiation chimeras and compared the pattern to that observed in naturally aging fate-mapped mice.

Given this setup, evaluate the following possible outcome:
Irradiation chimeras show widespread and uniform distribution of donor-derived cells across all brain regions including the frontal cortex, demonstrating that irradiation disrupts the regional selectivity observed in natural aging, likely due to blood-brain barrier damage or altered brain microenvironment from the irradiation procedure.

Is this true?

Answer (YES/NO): NO